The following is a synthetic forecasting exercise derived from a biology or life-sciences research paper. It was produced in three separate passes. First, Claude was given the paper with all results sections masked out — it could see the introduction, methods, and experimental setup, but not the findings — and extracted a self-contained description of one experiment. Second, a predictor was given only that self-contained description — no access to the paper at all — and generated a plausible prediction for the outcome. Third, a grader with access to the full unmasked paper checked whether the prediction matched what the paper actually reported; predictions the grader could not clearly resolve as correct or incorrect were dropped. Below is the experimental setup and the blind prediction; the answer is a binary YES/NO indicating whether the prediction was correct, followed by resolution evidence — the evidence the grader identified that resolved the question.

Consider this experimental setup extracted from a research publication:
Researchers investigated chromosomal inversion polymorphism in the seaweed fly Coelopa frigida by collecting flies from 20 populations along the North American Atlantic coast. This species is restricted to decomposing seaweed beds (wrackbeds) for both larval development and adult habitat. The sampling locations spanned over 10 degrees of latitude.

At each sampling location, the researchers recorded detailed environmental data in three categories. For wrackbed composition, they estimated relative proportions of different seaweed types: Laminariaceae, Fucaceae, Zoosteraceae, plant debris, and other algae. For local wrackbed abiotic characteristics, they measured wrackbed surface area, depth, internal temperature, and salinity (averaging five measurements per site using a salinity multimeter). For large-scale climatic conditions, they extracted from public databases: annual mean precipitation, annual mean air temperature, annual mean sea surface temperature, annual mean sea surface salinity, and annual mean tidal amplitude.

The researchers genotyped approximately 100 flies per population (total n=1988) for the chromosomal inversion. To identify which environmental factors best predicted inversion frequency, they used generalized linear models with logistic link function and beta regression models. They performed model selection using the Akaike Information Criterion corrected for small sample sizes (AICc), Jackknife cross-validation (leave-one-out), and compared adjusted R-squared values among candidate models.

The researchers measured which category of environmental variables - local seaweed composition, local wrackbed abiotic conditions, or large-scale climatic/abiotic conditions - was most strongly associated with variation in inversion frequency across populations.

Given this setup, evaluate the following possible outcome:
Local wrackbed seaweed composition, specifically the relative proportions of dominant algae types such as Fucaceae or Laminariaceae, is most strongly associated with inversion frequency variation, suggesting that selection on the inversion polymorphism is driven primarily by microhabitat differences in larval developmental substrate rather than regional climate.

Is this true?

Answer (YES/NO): YES